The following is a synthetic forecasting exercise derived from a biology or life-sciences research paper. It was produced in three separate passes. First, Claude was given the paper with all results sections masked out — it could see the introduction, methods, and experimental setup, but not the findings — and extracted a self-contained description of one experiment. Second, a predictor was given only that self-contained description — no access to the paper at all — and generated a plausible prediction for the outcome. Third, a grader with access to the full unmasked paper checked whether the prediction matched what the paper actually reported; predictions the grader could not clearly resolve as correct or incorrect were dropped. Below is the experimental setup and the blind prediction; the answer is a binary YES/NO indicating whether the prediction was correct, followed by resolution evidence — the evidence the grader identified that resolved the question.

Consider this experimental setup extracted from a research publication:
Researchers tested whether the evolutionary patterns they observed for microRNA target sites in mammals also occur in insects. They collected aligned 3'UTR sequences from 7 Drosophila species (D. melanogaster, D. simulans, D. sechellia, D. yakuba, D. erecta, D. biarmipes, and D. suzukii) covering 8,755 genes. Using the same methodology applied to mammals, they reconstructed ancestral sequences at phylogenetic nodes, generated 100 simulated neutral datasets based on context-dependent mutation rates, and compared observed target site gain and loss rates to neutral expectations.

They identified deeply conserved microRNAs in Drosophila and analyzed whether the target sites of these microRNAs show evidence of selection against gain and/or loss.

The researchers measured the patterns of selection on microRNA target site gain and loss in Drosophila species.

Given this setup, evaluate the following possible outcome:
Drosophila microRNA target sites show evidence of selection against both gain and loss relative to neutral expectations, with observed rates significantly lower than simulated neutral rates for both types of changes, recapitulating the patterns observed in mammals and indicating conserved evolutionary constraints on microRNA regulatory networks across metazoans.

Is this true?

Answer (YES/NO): YES